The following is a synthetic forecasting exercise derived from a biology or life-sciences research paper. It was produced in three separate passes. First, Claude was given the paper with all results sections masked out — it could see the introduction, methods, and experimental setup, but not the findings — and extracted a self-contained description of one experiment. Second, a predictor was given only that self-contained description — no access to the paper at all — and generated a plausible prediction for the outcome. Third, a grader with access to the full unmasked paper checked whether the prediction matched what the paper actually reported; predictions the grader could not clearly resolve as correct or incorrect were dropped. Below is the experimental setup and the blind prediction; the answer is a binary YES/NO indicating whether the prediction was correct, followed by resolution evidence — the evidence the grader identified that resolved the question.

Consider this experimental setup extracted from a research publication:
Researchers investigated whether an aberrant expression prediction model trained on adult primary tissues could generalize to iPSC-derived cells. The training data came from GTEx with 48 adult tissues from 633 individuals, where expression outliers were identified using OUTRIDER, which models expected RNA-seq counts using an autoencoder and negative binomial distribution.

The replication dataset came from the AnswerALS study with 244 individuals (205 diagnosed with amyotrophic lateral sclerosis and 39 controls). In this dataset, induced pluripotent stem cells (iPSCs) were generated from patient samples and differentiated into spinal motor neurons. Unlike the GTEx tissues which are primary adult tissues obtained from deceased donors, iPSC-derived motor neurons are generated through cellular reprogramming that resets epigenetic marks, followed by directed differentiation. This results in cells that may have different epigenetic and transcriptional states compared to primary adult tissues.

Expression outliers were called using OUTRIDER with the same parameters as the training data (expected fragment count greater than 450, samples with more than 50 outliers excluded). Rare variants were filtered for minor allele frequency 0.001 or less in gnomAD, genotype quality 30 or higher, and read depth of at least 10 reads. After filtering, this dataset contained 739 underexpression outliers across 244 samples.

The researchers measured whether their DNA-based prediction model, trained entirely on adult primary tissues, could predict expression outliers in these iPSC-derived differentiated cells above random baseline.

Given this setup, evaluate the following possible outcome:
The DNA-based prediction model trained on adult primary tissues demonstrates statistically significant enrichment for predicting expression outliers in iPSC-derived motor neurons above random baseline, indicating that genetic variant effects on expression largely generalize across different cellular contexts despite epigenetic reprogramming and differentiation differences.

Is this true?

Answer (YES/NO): YES